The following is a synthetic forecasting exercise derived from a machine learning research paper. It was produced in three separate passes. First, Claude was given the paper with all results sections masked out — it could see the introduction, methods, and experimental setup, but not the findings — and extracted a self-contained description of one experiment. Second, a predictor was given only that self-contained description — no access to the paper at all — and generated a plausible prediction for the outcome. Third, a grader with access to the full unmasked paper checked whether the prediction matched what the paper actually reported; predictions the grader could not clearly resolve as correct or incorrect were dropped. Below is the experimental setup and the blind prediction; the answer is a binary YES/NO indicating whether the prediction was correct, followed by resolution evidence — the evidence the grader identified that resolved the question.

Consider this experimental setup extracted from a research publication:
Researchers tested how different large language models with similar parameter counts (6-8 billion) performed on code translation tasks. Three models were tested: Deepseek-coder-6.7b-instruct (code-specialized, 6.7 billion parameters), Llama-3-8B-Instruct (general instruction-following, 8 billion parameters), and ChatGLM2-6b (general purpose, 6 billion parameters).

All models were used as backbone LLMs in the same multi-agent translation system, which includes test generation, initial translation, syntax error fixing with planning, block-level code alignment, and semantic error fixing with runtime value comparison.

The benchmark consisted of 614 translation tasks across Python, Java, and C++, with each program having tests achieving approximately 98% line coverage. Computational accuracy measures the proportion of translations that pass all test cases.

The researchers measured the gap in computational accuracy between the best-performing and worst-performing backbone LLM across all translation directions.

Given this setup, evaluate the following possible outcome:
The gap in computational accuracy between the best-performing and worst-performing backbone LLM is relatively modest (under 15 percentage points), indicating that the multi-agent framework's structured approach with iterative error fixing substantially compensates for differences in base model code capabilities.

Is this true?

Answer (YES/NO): NO